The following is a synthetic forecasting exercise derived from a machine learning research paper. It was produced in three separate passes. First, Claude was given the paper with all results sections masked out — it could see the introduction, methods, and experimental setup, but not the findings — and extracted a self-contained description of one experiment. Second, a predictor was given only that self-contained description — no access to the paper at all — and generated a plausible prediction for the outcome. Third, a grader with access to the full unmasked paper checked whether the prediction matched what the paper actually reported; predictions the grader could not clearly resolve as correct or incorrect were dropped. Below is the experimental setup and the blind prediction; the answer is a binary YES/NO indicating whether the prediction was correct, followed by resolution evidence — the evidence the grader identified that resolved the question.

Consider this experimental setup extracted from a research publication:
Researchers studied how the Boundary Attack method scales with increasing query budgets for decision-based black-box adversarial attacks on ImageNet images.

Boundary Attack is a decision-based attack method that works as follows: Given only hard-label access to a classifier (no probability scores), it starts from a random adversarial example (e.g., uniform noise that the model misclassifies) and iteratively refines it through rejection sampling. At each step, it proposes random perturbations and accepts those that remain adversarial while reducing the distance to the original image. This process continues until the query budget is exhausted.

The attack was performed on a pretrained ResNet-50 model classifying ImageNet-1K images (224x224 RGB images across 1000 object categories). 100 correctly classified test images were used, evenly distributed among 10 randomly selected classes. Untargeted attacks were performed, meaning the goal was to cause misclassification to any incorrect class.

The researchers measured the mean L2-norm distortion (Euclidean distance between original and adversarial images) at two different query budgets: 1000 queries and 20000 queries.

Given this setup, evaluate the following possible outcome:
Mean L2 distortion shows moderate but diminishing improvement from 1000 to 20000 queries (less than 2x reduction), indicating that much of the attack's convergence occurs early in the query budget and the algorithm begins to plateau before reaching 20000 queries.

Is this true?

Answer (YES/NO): NO